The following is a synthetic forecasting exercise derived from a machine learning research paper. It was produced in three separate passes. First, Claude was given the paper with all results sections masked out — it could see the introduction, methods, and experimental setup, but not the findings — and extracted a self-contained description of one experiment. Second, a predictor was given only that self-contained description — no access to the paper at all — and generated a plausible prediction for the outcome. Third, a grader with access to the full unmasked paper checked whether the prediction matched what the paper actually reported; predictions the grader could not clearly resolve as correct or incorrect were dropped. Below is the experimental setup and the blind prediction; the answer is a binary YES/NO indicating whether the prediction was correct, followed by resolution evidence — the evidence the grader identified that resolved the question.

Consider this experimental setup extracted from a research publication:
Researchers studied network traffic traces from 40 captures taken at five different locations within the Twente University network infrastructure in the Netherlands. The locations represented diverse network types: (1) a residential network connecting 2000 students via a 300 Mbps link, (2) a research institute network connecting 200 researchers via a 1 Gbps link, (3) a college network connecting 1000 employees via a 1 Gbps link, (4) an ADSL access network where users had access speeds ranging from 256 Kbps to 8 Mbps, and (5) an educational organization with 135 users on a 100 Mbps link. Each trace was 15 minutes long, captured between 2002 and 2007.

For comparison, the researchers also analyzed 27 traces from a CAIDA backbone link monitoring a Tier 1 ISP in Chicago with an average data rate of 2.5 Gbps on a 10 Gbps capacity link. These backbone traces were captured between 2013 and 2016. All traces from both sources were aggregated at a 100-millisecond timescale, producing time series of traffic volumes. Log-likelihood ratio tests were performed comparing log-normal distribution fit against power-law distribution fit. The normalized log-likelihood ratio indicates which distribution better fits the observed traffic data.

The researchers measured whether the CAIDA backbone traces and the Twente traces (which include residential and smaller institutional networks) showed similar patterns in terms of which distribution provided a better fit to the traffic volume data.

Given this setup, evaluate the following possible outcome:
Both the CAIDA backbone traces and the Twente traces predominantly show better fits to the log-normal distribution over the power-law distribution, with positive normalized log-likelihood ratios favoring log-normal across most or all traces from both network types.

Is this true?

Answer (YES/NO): NO